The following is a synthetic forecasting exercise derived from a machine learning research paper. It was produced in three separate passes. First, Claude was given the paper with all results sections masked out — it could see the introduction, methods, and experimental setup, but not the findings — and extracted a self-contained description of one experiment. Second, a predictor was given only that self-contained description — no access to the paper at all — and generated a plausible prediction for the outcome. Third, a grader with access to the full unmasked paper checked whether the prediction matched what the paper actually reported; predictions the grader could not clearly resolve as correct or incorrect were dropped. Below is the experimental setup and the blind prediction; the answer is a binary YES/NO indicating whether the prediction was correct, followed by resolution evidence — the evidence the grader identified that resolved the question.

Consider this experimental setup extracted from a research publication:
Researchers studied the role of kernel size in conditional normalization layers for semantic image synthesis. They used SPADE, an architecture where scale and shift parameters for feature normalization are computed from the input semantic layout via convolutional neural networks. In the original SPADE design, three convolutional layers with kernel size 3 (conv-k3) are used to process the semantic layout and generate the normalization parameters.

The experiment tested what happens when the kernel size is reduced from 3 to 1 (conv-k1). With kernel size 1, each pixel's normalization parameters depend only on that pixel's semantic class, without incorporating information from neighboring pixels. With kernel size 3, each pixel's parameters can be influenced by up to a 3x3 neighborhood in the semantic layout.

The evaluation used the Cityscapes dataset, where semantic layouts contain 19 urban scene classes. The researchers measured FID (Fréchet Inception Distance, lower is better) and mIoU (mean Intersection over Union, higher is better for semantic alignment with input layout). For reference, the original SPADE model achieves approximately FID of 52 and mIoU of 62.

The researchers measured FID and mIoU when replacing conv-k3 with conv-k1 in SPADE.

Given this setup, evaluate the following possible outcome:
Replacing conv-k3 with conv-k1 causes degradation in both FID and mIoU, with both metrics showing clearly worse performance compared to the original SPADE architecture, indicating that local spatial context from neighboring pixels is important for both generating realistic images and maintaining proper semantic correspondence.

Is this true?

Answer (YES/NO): YES